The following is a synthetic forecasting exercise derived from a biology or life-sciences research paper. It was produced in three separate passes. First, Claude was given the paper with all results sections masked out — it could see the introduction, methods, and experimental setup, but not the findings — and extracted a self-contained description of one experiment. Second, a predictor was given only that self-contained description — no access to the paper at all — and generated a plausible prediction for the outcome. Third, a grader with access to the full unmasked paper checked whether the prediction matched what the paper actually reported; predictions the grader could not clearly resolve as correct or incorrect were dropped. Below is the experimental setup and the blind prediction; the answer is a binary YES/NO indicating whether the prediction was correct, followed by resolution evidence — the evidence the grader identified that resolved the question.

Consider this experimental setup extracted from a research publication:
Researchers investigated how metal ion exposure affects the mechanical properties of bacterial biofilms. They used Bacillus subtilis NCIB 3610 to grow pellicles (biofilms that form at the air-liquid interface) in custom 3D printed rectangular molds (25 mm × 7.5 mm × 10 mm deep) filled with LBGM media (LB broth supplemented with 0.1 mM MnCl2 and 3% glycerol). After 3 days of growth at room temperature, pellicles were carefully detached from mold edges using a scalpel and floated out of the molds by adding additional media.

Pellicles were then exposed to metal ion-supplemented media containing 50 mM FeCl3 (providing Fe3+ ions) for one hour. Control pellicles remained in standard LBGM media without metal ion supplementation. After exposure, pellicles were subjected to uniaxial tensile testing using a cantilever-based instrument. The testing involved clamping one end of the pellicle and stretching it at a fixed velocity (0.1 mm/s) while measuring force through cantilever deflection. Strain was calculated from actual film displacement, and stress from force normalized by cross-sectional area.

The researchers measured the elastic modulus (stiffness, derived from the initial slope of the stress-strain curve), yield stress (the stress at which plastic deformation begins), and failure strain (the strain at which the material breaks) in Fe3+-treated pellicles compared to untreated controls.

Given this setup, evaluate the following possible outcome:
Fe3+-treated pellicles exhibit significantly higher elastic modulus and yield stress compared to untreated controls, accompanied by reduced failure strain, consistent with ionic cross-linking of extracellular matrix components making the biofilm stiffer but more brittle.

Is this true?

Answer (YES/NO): YES